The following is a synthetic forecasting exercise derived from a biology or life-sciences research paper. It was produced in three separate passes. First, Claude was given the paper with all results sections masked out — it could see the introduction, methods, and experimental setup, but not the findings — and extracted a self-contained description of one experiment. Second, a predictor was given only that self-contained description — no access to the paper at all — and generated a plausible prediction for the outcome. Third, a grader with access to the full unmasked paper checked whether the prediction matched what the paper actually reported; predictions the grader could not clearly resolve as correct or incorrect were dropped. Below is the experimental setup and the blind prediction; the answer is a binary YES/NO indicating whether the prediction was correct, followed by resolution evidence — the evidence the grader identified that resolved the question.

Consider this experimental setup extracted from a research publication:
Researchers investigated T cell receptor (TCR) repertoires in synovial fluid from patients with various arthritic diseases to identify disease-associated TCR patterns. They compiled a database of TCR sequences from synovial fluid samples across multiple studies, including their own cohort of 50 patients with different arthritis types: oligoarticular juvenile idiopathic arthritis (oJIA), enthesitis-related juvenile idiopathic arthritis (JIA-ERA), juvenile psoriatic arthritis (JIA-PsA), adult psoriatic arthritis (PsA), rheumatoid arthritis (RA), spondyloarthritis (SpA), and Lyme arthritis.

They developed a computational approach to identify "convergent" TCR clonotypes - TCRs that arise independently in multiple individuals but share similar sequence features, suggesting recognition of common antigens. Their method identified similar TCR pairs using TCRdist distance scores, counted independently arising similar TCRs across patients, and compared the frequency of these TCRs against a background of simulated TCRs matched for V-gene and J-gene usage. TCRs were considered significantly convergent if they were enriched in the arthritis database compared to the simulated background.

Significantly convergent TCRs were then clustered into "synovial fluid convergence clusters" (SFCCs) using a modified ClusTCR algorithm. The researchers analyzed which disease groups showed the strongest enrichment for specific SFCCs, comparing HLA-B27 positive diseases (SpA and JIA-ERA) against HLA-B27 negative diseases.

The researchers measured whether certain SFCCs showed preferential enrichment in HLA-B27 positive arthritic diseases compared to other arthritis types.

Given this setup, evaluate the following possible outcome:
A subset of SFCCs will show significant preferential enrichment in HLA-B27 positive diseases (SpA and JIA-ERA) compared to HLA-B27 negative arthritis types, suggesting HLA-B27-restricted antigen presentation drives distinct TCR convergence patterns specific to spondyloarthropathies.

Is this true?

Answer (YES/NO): YES